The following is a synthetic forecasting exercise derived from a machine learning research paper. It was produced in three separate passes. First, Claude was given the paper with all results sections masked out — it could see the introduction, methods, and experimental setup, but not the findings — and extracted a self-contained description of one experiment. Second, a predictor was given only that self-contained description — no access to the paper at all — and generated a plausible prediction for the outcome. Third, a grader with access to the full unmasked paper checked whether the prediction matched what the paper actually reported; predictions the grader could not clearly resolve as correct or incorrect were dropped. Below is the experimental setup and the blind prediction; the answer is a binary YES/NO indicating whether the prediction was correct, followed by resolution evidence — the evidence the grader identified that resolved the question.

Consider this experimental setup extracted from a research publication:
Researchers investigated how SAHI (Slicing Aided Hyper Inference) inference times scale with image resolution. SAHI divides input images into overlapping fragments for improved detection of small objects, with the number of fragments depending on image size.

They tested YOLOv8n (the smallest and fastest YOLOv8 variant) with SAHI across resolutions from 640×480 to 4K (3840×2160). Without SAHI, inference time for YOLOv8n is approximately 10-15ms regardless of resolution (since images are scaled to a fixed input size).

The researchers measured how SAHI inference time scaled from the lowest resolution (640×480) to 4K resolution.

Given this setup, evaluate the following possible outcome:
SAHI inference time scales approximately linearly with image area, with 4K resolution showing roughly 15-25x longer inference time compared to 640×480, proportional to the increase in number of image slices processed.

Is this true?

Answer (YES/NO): NO